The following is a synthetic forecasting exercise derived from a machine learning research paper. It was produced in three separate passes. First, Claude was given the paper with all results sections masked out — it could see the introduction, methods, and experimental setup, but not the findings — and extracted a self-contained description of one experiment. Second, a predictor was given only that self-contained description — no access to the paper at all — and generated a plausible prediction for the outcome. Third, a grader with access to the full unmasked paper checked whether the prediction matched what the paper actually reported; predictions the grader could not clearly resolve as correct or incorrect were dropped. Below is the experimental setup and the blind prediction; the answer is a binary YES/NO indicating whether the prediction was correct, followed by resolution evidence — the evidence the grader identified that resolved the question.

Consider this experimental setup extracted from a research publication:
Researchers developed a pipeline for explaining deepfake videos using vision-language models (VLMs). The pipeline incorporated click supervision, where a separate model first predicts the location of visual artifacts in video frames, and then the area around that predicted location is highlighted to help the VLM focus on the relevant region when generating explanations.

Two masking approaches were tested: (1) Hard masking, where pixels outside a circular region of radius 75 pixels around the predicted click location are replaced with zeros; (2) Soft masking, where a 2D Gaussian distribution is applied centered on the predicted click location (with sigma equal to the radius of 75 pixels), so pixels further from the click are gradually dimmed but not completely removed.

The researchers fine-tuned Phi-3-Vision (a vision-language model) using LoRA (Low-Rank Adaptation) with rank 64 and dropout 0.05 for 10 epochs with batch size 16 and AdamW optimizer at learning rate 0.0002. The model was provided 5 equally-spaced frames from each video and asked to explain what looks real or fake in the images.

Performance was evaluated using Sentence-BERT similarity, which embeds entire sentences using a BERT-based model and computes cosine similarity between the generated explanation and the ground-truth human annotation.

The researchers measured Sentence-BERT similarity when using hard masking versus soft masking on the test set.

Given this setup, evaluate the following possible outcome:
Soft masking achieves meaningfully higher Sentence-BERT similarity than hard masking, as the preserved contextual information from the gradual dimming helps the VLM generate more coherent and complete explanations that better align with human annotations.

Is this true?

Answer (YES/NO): NO